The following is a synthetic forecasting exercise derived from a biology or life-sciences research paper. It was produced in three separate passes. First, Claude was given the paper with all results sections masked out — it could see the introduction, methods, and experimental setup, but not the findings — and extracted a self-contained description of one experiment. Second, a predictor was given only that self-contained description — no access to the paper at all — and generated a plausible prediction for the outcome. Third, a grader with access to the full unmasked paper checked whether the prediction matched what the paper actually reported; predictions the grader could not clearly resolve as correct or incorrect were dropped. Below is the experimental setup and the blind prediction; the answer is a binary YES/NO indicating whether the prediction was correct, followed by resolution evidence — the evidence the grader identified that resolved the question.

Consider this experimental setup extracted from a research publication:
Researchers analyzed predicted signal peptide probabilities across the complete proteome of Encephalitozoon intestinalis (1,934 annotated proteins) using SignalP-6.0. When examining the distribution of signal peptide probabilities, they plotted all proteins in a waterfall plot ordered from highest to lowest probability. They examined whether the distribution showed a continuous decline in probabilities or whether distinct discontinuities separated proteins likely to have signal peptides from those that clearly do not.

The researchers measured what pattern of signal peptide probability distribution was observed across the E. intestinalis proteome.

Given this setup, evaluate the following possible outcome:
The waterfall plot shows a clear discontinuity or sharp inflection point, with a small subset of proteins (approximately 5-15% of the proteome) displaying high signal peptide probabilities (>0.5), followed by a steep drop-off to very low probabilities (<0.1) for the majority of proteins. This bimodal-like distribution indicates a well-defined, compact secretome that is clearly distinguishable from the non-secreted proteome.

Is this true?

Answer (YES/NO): NO